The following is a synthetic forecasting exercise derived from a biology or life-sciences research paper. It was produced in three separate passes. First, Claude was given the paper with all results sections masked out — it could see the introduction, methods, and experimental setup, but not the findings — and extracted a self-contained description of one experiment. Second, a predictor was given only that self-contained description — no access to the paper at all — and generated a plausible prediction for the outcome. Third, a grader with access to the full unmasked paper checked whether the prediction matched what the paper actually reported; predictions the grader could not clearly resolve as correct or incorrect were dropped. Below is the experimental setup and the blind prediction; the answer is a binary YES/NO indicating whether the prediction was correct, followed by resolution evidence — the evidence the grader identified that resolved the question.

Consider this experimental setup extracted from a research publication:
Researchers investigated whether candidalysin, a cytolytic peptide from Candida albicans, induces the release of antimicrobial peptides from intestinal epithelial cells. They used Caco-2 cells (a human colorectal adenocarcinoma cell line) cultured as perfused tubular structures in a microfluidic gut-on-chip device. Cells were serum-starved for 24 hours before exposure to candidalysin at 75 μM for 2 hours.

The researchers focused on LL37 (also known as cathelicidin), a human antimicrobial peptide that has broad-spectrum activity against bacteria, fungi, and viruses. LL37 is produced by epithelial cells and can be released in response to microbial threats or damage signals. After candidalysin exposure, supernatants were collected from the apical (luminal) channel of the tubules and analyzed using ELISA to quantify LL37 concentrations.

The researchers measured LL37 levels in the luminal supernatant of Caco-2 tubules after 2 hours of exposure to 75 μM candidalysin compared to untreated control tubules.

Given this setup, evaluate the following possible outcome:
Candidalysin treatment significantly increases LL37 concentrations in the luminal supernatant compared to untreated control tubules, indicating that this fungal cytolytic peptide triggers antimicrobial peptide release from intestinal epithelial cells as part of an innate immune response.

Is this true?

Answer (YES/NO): YES